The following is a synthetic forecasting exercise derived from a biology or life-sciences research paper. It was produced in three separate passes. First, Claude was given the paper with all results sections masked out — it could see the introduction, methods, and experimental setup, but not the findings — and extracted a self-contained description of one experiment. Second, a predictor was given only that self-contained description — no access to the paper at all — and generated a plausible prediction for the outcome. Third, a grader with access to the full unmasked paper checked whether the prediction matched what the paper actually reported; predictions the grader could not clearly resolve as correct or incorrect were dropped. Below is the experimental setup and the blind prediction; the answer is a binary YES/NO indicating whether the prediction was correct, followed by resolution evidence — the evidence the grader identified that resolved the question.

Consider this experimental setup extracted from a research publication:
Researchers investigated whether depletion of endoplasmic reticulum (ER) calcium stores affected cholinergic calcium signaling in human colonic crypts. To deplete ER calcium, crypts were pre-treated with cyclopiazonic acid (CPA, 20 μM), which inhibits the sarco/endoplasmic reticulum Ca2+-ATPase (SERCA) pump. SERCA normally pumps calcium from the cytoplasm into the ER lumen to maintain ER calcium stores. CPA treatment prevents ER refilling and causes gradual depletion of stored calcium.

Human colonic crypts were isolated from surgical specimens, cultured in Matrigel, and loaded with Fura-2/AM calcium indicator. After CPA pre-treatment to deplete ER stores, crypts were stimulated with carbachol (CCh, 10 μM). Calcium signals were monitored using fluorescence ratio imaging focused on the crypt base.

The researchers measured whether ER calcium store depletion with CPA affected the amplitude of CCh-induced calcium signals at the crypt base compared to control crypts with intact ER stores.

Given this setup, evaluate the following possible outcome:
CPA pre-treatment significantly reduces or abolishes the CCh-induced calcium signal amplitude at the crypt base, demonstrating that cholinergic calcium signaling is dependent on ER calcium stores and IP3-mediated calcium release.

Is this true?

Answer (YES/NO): YES